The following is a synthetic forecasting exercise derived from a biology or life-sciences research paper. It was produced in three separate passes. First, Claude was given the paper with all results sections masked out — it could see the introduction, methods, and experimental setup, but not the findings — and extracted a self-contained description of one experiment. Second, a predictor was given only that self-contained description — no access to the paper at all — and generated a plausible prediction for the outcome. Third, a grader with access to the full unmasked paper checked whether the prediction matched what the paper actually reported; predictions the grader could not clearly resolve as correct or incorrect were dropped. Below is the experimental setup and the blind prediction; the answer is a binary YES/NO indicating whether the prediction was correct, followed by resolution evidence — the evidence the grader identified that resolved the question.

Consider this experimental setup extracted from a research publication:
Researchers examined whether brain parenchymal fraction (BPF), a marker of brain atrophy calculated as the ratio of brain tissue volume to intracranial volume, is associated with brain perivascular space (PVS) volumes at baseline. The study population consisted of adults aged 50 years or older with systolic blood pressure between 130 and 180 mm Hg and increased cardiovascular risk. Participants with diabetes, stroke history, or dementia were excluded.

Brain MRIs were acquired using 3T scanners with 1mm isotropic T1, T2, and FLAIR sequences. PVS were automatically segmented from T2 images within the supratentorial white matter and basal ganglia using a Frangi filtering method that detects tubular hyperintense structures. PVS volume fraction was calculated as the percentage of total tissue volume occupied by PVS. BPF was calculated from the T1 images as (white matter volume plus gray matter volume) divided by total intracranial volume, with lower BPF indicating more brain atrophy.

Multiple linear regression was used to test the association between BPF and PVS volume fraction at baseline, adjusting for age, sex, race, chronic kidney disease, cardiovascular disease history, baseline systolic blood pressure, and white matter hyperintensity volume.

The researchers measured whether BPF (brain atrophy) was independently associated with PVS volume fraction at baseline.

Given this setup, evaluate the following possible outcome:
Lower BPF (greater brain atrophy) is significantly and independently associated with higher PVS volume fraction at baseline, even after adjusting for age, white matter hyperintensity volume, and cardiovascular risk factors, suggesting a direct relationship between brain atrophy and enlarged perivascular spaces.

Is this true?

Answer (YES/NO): NO